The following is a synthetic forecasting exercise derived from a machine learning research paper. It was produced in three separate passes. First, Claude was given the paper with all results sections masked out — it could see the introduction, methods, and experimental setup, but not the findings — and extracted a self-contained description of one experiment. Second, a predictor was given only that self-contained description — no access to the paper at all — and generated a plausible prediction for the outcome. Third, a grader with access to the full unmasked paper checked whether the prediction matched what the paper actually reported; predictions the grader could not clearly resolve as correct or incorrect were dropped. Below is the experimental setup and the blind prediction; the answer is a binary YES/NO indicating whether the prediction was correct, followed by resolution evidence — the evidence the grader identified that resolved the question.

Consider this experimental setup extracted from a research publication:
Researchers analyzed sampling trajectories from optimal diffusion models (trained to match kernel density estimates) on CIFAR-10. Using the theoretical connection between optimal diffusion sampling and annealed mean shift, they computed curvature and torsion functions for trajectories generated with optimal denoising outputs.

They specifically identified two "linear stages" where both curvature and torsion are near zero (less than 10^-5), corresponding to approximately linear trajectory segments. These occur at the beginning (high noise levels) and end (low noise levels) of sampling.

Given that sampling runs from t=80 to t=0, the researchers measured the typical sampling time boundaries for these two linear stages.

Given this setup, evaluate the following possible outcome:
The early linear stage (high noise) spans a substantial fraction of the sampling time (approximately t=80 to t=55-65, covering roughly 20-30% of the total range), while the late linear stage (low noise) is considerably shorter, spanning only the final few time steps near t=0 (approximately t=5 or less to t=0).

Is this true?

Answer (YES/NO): NO